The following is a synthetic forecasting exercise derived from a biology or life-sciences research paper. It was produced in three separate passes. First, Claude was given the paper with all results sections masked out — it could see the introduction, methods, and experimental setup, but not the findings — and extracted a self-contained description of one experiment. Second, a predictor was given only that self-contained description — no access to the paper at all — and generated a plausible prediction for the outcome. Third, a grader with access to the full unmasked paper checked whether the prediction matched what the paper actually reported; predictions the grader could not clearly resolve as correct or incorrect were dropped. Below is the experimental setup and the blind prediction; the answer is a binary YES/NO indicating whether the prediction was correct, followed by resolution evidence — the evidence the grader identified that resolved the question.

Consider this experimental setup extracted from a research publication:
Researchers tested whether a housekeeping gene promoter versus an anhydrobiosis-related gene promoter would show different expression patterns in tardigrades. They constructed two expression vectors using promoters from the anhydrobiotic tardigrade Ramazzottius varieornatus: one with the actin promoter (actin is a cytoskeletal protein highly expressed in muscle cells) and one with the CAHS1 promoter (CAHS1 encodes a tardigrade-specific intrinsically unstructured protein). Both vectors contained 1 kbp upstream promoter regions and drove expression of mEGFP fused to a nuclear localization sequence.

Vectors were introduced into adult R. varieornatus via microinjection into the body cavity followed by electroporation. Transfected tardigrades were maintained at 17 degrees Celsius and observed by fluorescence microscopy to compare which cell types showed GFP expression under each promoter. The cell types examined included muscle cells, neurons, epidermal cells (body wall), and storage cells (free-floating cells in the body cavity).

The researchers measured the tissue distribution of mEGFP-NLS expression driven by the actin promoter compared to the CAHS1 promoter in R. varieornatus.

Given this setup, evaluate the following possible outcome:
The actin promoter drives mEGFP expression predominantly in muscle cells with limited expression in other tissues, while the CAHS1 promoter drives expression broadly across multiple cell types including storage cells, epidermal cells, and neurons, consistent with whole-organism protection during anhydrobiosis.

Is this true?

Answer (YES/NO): NO